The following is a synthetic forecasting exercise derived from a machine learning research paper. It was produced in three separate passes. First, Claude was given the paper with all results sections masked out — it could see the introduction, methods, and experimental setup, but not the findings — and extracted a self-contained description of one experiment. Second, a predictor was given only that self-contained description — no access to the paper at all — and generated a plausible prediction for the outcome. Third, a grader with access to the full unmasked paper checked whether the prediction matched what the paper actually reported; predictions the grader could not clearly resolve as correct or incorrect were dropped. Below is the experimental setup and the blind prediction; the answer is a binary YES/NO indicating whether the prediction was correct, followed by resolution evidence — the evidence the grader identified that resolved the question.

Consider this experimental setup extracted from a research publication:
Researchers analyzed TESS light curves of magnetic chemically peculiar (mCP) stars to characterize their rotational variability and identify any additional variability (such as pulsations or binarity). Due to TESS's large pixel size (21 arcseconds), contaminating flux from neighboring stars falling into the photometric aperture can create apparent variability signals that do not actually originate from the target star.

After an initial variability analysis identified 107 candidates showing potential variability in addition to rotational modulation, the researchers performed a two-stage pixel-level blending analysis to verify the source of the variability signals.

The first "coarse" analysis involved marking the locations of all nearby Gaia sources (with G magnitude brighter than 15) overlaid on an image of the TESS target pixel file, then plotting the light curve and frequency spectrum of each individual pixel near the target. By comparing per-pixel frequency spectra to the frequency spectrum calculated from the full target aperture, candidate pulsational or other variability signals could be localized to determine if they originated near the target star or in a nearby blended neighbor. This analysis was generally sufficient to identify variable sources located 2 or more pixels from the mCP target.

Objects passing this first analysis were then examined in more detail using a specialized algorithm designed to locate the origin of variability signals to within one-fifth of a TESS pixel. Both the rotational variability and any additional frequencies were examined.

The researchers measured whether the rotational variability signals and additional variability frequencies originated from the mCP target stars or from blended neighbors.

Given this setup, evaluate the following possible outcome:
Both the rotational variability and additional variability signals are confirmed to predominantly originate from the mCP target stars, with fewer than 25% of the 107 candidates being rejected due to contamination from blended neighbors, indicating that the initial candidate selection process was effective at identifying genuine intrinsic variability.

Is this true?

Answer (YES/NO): NO